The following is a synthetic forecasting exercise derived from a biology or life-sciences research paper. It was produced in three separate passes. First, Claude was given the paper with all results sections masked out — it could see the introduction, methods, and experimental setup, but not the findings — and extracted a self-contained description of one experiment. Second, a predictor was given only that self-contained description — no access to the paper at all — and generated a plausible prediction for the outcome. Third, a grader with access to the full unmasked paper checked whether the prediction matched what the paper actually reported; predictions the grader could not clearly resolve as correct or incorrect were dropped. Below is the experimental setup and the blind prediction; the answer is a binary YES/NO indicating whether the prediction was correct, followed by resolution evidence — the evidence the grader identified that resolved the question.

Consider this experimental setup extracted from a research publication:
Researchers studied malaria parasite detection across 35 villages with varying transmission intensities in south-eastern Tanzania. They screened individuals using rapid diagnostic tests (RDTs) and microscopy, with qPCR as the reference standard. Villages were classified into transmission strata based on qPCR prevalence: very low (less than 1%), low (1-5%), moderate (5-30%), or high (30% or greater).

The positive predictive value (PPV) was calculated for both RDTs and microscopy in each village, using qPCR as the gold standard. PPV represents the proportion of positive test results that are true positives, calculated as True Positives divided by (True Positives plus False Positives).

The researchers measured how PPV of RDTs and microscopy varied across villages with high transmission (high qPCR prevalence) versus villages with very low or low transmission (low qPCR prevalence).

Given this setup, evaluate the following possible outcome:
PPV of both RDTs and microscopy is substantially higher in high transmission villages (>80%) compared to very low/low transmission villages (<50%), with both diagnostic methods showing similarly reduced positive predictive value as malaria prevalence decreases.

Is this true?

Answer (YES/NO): YES